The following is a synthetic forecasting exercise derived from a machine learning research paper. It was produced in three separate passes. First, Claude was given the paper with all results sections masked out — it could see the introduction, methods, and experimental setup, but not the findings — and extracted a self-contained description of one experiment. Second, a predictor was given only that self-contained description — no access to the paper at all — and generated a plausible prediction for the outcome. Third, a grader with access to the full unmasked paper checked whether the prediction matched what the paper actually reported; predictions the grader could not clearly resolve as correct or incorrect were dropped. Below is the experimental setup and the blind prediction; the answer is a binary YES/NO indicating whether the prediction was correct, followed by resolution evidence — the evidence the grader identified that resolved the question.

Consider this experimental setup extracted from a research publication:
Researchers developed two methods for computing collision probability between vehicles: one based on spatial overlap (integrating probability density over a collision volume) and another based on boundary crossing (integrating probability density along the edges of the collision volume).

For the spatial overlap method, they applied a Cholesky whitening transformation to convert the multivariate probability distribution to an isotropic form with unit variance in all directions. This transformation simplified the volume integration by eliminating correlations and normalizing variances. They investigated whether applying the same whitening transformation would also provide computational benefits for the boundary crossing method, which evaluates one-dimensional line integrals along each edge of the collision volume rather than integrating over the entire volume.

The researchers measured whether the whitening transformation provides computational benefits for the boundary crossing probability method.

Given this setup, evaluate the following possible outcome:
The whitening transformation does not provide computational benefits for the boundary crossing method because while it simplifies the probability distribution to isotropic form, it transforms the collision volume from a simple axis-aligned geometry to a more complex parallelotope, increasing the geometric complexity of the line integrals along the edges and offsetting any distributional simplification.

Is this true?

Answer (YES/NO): NO